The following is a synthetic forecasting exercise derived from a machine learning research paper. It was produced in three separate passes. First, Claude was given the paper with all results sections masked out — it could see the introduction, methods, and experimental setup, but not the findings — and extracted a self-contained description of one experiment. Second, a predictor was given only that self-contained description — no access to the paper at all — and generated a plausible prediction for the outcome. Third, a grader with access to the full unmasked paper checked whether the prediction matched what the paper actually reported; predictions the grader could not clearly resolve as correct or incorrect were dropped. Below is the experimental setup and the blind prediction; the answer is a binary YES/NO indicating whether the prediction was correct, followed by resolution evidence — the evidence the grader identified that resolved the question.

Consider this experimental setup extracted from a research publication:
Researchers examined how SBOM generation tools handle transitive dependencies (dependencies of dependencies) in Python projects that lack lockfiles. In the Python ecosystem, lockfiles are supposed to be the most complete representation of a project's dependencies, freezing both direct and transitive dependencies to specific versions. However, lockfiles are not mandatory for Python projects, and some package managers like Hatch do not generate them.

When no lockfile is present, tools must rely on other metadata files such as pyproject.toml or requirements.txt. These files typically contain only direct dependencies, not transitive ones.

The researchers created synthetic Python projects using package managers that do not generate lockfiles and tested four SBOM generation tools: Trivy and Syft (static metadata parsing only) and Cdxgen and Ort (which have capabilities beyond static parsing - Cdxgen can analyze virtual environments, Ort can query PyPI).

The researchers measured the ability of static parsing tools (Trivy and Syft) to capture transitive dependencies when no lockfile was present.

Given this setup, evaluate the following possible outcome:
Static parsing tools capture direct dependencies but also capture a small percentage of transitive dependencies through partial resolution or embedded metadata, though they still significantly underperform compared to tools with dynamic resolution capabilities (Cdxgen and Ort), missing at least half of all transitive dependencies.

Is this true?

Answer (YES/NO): NO